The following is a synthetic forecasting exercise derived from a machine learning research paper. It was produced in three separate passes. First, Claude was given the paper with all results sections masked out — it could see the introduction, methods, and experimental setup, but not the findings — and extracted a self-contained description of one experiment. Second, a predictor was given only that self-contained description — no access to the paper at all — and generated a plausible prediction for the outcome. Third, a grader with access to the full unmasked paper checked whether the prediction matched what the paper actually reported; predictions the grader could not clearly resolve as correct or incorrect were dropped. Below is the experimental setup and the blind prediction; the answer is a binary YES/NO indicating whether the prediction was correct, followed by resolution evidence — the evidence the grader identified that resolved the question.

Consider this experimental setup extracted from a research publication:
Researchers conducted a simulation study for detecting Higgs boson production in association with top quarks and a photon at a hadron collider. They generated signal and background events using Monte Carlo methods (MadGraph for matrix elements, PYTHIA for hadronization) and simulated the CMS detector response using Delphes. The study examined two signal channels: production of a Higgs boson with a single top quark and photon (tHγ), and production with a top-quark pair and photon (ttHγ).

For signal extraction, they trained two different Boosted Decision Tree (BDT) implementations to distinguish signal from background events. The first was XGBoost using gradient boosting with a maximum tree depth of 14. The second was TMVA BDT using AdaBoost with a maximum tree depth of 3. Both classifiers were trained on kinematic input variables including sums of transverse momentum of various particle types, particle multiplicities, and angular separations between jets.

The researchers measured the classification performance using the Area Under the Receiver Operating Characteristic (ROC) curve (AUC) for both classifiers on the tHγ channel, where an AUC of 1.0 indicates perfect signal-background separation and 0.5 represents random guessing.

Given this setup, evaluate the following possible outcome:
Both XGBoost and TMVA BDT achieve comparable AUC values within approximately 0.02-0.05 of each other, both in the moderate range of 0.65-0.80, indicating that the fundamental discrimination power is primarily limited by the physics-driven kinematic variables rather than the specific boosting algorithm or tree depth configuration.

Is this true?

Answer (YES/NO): NO